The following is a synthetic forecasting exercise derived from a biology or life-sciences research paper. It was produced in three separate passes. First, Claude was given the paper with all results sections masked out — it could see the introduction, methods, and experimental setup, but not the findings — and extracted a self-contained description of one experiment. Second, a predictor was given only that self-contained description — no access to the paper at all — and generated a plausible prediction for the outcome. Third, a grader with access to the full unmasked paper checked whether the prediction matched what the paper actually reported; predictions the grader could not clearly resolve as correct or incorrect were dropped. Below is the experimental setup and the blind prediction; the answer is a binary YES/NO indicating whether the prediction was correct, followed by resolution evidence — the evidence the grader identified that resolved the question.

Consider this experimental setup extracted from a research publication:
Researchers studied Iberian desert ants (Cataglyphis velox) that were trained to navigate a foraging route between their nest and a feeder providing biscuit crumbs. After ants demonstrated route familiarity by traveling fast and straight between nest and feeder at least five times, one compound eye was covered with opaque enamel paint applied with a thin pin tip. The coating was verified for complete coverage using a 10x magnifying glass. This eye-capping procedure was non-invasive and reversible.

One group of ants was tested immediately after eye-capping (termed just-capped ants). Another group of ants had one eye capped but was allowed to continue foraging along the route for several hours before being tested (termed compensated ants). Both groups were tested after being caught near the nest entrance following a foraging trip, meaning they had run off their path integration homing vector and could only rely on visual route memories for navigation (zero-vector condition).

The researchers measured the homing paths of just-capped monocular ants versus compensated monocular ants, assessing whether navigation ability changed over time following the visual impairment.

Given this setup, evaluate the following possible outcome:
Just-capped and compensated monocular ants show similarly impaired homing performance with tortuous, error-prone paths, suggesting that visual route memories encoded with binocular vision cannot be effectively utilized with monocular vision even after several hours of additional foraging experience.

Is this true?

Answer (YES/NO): NO